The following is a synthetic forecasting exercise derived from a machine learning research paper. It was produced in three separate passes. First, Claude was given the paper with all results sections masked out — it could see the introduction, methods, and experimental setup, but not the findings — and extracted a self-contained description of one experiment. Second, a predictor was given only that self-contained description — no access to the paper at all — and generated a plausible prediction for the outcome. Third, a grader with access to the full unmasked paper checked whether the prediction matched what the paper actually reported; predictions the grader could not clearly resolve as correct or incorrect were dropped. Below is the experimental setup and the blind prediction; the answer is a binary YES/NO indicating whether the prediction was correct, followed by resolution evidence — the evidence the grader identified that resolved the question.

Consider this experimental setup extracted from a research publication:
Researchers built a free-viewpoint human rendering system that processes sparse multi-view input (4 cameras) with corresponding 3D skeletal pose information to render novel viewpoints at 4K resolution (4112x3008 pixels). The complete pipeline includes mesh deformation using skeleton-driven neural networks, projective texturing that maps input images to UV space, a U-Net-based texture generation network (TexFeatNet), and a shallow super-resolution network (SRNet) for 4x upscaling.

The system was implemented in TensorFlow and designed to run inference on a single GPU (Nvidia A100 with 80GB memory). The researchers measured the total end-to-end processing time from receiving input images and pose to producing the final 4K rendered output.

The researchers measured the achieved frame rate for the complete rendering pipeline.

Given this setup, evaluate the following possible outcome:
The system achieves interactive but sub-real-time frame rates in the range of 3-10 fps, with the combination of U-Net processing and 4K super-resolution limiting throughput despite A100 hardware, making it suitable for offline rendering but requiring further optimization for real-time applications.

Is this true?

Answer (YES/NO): NO